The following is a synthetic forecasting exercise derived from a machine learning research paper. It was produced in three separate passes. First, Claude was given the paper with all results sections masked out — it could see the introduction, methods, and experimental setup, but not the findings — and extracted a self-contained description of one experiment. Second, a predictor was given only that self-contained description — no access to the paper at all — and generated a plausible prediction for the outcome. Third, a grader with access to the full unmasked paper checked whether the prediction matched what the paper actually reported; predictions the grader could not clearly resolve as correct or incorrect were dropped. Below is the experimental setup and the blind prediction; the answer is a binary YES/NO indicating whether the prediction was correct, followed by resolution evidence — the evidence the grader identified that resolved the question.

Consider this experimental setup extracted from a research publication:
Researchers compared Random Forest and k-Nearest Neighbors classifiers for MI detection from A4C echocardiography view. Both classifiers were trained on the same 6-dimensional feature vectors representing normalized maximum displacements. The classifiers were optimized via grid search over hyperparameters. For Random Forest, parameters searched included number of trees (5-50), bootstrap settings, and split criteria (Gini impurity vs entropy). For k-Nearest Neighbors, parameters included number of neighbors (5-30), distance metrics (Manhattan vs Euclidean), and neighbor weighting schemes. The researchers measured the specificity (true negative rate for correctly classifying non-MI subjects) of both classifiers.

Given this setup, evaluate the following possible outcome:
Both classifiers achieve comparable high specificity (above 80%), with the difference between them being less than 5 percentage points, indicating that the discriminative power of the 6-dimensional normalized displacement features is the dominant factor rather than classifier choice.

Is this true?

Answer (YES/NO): NO